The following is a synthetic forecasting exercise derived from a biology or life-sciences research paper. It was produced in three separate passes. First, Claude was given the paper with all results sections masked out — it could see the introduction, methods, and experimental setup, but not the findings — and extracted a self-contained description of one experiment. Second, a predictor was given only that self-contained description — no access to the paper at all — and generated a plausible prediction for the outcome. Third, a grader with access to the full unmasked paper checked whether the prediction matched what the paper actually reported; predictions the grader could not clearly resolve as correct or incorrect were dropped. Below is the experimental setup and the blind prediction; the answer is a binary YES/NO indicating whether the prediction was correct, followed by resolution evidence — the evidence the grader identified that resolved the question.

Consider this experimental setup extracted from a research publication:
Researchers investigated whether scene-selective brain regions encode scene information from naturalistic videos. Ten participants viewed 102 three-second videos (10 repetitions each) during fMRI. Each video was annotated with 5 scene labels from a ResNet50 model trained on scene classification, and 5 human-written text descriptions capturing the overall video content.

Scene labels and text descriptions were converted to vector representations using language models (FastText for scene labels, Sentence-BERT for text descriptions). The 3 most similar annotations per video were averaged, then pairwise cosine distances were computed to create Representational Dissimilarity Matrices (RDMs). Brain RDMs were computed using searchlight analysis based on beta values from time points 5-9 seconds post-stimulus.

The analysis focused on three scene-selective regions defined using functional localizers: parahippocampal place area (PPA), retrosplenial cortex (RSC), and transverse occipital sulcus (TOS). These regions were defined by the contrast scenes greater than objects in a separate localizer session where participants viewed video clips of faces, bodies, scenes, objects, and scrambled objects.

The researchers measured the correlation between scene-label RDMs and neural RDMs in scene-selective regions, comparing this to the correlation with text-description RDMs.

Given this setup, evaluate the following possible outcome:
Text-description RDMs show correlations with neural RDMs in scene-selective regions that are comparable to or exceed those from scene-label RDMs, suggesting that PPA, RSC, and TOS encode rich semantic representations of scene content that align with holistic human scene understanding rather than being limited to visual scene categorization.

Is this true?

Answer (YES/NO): YES